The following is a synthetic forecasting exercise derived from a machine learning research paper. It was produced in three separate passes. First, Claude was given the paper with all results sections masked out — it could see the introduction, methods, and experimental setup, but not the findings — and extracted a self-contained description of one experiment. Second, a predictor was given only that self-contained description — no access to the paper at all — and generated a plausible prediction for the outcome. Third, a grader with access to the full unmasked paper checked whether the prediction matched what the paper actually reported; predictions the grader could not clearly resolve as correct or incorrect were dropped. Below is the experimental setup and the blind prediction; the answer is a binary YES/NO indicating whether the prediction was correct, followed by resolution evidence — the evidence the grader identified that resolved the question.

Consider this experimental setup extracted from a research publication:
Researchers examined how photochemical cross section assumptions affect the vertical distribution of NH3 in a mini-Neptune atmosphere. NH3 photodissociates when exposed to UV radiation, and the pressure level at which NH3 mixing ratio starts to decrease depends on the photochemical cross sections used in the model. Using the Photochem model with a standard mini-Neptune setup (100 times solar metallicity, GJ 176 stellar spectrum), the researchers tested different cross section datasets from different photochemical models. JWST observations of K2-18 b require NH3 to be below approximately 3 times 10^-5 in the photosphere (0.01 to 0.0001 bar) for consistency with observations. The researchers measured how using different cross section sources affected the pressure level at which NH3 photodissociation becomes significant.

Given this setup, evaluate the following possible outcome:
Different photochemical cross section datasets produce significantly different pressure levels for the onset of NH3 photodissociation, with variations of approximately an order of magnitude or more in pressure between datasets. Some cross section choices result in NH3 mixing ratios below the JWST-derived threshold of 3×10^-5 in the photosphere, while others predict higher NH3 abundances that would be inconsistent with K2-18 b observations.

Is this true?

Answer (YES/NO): NO